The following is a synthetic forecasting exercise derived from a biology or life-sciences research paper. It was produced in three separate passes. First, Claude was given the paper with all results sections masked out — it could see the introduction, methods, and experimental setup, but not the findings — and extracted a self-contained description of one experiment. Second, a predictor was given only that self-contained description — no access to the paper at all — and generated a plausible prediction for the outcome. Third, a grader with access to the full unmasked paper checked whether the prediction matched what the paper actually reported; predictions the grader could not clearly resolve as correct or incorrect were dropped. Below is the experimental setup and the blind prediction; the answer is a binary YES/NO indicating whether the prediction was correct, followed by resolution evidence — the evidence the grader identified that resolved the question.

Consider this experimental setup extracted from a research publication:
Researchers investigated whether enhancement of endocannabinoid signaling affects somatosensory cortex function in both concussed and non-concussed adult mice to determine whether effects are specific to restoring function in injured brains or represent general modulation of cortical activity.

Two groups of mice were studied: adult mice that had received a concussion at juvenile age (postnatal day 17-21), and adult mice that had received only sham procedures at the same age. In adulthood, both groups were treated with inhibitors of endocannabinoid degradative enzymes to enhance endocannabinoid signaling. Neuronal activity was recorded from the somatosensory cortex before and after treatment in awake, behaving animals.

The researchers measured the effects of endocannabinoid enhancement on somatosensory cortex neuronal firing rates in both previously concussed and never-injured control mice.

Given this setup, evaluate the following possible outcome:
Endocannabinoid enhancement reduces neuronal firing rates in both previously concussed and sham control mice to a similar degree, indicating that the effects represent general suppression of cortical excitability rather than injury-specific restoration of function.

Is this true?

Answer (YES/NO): NO